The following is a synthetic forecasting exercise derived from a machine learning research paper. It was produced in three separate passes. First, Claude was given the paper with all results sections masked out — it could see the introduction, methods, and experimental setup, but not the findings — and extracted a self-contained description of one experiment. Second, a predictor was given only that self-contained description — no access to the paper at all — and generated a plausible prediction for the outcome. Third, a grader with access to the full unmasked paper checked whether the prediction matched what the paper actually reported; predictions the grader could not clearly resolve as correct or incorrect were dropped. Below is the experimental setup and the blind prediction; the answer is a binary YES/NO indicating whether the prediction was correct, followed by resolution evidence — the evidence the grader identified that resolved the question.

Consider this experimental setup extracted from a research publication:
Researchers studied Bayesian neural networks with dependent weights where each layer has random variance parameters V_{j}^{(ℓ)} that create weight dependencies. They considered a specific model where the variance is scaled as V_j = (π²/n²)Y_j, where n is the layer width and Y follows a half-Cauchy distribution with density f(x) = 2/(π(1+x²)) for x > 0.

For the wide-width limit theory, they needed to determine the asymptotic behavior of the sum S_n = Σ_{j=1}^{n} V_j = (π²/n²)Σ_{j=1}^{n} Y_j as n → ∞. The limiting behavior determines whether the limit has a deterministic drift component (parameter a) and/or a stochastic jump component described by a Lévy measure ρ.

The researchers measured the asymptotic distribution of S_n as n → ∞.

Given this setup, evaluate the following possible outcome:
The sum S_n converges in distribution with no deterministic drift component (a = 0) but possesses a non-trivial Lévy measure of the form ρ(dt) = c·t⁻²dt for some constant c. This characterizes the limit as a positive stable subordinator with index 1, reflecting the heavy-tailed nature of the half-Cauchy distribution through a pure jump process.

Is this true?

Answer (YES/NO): NO